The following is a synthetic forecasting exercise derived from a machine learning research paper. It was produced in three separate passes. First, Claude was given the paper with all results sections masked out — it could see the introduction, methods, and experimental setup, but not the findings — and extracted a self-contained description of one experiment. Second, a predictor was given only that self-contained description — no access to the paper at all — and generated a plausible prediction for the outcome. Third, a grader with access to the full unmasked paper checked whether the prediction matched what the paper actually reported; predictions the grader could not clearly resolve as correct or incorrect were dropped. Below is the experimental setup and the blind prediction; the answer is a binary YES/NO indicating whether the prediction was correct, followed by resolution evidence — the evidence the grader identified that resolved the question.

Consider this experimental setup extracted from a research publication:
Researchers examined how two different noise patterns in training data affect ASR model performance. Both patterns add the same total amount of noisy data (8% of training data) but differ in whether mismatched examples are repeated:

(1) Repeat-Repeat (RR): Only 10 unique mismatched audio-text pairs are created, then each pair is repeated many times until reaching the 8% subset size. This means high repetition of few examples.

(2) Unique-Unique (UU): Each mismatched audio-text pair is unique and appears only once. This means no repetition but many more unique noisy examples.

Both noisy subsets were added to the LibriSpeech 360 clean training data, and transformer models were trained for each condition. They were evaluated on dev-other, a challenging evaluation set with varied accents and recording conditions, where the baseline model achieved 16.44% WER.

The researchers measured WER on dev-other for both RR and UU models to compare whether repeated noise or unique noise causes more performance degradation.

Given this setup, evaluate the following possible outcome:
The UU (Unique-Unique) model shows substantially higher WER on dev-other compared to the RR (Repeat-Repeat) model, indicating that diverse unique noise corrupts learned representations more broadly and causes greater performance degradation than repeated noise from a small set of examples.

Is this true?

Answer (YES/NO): NO